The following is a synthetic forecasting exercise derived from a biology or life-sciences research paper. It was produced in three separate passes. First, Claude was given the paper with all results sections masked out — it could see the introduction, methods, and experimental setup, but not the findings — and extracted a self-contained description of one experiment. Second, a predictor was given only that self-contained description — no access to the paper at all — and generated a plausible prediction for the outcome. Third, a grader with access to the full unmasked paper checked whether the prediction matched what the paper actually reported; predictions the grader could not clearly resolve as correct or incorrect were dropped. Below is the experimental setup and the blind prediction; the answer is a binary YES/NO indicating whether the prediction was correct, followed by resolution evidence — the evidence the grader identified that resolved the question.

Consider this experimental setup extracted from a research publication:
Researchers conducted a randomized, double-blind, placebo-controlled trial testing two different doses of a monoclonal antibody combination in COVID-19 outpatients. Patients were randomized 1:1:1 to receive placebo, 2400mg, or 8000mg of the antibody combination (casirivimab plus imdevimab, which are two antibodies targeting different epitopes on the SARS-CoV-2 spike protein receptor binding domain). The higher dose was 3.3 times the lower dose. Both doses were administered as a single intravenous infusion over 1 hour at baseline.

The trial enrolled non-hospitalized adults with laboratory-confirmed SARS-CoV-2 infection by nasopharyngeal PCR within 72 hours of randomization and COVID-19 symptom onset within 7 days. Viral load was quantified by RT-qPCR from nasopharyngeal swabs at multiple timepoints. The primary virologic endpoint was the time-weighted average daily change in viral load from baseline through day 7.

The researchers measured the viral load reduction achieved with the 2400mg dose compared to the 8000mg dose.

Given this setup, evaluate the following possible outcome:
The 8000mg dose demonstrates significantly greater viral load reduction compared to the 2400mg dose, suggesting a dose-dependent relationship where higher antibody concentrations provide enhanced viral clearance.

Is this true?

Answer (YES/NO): NO